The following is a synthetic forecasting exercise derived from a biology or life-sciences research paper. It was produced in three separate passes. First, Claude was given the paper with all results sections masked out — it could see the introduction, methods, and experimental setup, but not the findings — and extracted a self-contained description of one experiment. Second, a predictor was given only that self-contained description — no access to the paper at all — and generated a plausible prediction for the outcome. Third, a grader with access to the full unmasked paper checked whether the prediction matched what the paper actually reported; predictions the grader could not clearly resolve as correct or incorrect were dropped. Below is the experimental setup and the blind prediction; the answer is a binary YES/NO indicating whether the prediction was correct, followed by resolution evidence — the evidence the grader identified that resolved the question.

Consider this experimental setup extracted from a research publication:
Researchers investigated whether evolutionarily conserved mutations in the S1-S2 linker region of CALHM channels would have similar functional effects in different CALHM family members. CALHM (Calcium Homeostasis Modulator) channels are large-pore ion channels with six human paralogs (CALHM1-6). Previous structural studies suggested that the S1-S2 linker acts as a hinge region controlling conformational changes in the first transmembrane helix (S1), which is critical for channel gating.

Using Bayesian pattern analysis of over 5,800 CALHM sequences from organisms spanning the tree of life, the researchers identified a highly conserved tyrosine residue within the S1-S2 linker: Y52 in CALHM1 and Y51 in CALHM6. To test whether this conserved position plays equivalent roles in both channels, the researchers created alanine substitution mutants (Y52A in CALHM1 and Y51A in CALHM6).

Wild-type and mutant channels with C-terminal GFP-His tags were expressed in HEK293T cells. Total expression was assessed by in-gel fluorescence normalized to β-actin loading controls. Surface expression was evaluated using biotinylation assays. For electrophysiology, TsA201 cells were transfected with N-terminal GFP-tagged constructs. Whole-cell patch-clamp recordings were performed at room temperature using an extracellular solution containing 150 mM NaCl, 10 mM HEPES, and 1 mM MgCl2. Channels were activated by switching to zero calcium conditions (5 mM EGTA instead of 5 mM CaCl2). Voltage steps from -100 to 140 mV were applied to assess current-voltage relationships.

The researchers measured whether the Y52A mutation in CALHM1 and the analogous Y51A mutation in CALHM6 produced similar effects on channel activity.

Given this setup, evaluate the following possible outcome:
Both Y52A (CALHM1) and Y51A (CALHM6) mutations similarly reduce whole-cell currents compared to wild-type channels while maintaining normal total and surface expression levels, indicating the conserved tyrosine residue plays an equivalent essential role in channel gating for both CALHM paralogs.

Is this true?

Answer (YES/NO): NO